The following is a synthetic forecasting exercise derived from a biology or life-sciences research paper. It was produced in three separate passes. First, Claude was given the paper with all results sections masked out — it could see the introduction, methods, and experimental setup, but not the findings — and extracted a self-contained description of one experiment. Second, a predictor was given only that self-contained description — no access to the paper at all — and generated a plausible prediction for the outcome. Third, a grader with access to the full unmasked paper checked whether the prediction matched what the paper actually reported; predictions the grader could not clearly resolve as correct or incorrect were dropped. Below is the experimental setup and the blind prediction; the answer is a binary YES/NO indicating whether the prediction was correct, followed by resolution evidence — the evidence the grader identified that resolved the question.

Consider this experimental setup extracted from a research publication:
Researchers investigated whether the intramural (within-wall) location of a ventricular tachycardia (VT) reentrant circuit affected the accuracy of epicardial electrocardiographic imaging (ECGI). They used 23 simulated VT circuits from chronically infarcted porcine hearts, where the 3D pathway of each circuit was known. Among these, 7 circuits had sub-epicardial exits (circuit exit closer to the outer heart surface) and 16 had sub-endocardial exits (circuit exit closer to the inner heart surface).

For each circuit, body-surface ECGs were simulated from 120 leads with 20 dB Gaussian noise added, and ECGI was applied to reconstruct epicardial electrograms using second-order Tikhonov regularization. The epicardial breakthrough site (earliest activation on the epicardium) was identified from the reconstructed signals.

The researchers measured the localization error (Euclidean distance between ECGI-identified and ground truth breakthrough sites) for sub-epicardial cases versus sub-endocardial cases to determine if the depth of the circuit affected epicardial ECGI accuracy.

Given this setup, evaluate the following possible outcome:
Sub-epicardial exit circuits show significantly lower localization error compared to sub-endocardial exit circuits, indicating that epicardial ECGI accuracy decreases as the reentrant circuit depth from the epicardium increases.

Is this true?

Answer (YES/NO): NO